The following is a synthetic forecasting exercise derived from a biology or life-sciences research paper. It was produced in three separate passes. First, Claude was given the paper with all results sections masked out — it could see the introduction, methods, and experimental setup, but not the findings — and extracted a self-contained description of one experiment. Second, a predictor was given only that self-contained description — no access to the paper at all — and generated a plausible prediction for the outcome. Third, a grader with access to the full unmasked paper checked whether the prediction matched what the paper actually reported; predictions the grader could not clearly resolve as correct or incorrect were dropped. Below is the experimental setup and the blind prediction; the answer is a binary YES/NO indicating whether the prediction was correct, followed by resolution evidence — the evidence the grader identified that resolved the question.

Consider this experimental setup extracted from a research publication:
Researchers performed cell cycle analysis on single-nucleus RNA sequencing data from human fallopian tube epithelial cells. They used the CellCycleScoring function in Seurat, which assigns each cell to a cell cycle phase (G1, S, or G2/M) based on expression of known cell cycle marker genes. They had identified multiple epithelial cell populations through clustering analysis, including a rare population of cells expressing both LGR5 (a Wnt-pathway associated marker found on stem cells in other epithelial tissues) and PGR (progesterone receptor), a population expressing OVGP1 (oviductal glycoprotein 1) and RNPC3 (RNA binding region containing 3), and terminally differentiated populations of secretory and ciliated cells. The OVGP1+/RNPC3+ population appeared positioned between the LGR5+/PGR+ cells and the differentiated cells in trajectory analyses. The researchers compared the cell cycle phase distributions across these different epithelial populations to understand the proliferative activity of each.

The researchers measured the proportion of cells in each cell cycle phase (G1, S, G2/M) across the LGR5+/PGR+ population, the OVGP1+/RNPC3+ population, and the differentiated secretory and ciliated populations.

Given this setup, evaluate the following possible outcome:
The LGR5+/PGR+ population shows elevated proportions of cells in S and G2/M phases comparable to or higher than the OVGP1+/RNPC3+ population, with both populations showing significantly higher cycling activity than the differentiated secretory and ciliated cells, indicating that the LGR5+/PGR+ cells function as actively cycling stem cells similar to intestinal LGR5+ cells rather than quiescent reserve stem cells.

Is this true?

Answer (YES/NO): NO